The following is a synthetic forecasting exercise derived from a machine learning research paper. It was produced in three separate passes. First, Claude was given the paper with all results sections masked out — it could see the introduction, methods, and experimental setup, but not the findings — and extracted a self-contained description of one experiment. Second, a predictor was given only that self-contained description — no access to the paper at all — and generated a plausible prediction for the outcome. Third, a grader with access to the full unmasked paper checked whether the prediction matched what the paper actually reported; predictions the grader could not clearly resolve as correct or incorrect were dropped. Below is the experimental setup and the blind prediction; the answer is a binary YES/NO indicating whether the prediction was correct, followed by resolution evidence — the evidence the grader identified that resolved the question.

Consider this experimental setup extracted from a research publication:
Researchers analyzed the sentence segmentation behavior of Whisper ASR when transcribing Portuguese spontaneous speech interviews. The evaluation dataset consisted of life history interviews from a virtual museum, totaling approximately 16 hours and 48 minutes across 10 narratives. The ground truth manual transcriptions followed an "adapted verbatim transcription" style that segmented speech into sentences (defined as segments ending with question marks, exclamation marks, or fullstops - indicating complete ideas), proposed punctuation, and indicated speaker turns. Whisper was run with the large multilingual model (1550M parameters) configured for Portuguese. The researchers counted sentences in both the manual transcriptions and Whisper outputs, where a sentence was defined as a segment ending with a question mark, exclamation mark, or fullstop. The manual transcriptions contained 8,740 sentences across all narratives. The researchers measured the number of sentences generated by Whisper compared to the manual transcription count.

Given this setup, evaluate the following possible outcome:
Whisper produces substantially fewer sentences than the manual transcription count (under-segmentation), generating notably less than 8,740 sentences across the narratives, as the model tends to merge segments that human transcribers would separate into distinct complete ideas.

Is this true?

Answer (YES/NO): NO